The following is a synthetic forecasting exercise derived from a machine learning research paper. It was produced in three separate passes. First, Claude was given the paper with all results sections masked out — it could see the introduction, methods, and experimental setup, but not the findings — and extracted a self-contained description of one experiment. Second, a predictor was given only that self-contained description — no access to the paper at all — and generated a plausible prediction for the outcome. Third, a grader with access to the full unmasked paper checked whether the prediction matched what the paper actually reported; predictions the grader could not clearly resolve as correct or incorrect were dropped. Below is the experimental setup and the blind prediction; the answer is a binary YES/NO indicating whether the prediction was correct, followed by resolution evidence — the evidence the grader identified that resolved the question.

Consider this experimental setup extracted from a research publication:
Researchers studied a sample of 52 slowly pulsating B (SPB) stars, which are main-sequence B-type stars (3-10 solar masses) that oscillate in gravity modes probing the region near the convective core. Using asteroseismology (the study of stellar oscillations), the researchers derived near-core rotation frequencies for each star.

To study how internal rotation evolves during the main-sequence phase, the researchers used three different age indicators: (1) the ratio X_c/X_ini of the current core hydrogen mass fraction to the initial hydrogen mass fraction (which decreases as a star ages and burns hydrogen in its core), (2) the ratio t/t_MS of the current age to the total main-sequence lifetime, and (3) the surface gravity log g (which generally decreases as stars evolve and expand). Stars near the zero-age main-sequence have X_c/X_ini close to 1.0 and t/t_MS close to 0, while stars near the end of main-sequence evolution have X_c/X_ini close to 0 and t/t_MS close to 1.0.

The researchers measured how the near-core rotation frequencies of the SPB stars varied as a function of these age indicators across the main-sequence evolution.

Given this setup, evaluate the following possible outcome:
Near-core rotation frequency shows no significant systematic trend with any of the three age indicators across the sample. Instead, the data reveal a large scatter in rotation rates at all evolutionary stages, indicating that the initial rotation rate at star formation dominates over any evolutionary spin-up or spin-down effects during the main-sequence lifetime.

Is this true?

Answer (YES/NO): NO